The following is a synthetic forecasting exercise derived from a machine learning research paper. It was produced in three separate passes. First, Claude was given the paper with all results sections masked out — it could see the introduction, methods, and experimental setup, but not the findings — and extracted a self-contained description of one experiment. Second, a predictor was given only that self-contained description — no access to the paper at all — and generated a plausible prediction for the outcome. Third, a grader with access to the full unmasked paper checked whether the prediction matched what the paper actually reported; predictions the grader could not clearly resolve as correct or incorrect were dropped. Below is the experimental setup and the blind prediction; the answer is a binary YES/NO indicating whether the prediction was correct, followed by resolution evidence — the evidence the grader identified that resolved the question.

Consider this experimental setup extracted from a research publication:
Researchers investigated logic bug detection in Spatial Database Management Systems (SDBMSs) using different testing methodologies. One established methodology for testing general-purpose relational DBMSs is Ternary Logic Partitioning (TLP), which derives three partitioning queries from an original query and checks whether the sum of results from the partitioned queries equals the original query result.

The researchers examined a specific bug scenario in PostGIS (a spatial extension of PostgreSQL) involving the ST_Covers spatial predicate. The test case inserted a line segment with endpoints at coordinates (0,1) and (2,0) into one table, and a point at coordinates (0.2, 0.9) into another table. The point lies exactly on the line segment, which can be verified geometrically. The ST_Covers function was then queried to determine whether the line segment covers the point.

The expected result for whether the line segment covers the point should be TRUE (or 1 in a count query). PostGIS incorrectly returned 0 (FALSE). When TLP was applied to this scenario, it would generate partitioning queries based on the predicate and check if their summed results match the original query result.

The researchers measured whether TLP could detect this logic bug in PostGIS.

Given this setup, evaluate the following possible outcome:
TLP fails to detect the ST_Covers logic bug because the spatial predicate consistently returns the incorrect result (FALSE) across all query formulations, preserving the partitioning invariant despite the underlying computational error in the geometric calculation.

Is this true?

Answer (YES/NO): YES